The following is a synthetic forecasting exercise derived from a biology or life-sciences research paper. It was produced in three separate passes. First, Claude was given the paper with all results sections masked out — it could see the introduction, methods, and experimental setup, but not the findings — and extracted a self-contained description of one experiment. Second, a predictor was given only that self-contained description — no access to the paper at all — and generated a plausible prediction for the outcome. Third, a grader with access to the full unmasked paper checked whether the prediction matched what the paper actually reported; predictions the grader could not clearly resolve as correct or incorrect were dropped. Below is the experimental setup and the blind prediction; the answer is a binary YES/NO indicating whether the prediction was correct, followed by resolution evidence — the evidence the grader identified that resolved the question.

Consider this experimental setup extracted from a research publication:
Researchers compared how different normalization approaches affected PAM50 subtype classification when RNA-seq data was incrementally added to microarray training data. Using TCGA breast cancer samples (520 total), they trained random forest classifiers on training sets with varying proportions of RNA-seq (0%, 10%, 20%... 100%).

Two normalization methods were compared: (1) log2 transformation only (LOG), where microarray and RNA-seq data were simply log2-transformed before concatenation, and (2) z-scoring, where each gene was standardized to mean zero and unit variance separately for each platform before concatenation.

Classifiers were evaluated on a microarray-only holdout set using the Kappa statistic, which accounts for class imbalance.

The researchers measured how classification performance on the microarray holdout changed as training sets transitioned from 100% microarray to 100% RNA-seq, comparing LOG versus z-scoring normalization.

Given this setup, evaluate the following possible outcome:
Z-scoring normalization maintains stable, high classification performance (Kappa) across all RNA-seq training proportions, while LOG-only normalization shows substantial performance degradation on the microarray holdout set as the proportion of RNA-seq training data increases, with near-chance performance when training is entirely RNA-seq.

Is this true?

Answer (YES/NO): NO